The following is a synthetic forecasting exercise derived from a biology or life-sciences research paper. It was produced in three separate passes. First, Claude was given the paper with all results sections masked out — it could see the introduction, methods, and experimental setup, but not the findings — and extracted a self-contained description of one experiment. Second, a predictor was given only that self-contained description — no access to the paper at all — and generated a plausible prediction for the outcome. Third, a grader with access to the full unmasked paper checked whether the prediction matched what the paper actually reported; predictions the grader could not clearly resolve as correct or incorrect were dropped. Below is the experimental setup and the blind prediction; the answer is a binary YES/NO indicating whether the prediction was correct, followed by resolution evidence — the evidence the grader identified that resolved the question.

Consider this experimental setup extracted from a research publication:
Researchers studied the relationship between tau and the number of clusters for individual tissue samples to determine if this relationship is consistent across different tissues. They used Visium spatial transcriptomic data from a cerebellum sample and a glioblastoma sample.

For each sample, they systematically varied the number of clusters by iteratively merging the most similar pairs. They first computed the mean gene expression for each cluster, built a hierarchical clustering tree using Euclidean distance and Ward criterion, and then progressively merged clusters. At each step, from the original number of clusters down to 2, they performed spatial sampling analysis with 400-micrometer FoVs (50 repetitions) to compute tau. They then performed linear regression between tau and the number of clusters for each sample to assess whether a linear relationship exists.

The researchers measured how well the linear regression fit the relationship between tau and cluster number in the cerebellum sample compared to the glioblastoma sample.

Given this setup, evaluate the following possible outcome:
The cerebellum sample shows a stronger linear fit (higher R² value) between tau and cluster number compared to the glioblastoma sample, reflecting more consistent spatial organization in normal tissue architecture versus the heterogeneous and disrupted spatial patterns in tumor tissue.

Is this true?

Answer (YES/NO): NO